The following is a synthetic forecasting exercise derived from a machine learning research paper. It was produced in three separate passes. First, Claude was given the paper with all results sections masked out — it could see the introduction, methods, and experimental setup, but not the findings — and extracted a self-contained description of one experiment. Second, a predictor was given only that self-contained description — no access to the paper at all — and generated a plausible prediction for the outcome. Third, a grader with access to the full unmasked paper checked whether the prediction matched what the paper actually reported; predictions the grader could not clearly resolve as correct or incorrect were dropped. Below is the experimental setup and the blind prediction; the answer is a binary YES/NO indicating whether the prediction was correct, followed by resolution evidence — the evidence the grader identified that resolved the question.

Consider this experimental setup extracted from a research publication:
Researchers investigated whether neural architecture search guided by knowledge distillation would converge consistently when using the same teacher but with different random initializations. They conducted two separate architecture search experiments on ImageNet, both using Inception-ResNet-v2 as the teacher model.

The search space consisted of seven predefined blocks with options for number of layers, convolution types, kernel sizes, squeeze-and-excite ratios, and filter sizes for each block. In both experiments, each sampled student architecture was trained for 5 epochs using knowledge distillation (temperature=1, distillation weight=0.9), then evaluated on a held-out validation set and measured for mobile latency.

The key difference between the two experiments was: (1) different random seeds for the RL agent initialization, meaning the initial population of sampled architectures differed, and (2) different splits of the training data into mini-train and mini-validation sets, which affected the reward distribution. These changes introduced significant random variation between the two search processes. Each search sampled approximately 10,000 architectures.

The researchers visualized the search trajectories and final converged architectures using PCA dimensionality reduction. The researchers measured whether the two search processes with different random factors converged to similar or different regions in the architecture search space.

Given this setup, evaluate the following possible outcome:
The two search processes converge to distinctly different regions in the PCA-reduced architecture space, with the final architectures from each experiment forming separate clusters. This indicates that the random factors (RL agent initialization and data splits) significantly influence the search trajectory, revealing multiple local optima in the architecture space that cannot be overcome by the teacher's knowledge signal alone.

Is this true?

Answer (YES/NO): NO